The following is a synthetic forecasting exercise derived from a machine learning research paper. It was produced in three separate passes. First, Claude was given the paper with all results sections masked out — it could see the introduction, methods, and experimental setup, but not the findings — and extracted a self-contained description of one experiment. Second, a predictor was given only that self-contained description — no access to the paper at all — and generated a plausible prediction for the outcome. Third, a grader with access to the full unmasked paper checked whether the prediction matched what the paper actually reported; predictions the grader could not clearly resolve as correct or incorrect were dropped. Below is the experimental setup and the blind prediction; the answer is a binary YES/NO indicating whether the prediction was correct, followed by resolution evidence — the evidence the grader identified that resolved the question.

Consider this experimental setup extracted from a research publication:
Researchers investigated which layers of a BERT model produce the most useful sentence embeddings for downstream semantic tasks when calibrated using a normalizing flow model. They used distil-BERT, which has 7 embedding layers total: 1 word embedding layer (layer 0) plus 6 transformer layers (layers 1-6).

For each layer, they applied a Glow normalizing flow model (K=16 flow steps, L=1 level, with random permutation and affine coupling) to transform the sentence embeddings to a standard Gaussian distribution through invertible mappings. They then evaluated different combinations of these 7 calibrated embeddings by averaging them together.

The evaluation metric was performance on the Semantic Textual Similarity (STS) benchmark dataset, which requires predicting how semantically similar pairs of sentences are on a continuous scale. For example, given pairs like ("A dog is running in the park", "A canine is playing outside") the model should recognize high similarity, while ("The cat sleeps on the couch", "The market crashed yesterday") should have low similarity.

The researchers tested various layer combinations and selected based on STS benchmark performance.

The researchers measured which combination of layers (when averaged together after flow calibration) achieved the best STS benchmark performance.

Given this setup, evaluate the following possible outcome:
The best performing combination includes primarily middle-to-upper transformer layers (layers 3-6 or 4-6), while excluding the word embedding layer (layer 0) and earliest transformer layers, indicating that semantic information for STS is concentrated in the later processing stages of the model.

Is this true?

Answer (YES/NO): NO